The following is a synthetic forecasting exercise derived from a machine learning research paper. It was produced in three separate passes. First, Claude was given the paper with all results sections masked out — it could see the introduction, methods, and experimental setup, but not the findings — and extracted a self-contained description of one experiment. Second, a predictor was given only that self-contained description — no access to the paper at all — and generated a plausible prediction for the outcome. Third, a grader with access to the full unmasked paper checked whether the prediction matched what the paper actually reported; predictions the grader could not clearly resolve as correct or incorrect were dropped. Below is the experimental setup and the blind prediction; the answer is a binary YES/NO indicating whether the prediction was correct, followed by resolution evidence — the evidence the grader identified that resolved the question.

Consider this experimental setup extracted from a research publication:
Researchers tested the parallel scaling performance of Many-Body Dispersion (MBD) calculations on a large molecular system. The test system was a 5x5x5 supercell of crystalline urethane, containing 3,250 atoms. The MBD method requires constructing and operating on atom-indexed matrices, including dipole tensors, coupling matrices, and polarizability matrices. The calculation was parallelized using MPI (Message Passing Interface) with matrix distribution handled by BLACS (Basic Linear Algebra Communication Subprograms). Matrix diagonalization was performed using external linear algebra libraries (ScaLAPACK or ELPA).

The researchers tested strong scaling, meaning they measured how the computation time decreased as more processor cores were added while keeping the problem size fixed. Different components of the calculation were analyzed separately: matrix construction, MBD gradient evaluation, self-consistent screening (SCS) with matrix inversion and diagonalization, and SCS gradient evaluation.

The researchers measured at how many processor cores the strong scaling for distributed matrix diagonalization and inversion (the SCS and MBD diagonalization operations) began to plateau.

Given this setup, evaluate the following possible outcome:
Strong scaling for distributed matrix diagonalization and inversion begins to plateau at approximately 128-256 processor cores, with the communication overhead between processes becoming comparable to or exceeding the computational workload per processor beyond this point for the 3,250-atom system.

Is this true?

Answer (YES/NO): YES